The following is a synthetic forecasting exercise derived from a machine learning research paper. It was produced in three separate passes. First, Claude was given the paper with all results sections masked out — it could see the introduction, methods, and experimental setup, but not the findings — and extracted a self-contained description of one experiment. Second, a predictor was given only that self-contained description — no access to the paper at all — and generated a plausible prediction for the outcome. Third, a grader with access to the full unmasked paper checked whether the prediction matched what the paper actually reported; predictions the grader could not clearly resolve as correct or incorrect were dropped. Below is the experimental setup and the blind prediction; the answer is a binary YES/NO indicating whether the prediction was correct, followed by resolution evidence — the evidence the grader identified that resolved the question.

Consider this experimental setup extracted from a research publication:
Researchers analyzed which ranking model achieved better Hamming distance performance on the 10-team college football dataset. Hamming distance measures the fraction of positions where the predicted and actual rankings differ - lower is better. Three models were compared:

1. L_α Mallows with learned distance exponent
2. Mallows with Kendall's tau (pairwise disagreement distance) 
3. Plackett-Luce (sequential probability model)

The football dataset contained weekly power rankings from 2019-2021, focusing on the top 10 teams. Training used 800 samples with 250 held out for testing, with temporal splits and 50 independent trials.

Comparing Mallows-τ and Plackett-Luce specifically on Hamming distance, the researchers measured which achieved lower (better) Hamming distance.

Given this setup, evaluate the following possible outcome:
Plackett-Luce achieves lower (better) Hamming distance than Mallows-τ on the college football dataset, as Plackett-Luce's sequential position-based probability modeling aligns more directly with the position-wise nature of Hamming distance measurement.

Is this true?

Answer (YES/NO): NO